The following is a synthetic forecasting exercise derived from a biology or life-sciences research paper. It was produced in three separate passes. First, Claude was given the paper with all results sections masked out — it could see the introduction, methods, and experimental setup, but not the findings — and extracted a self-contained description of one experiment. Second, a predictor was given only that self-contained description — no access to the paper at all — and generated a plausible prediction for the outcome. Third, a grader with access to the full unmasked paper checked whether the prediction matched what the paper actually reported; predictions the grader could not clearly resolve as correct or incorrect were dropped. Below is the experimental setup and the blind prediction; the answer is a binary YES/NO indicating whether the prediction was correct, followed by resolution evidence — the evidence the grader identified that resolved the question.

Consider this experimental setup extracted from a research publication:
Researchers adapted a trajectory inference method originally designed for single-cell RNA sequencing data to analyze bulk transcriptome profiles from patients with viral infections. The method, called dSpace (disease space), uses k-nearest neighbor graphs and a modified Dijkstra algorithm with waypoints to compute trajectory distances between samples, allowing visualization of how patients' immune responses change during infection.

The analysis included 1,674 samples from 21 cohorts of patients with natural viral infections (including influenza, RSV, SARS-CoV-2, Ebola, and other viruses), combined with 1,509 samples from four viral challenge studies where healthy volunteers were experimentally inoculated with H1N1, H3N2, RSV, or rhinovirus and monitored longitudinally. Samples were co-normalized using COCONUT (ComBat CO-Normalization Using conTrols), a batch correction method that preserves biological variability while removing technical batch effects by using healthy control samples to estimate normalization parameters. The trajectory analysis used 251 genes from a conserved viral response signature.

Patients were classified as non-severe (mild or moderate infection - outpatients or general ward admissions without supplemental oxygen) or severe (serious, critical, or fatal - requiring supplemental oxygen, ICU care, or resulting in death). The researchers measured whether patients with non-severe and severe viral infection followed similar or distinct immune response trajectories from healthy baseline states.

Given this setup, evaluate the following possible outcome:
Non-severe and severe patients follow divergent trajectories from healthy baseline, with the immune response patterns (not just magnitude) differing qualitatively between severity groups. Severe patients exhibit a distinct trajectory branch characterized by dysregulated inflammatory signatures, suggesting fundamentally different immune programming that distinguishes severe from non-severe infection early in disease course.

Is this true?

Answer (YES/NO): YES